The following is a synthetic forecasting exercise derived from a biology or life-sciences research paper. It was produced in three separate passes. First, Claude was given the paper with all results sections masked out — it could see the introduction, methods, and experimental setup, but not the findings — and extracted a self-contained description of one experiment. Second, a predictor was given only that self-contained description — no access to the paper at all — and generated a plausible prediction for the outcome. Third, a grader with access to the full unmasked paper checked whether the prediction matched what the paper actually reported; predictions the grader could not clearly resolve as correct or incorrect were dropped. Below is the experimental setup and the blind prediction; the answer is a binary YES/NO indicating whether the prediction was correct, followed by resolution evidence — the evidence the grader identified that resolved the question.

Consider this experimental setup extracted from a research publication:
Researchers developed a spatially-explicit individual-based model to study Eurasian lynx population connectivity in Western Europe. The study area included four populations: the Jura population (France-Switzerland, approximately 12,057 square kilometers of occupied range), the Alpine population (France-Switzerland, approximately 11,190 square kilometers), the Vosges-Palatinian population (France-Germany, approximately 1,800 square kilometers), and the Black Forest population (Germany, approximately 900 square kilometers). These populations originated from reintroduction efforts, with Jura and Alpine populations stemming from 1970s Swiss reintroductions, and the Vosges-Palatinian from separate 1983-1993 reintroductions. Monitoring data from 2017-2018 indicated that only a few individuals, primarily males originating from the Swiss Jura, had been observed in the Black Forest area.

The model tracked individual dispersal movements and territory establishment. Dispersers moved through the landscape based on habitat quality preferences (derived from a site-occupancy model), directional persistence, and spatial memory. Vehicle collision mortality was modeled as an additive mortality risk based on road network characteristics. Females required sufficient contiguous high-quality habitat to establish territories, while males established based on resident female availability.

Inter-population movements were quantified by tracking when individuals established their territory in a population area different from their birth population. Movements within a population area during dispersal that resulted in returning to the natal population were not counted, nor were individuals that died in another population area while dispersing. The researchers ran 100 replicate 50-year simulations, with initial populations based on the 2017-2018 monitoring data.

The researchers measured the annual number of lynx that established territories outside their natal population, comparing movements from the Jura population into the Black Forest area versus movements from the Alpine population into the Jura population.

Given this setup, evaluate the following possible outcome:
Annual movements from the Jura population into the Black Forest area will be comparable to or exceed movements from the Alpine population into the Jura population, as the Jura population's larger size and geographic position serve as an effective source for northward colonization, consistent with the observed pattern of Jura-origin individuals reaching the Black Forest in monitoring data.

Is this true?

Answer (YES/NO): NO